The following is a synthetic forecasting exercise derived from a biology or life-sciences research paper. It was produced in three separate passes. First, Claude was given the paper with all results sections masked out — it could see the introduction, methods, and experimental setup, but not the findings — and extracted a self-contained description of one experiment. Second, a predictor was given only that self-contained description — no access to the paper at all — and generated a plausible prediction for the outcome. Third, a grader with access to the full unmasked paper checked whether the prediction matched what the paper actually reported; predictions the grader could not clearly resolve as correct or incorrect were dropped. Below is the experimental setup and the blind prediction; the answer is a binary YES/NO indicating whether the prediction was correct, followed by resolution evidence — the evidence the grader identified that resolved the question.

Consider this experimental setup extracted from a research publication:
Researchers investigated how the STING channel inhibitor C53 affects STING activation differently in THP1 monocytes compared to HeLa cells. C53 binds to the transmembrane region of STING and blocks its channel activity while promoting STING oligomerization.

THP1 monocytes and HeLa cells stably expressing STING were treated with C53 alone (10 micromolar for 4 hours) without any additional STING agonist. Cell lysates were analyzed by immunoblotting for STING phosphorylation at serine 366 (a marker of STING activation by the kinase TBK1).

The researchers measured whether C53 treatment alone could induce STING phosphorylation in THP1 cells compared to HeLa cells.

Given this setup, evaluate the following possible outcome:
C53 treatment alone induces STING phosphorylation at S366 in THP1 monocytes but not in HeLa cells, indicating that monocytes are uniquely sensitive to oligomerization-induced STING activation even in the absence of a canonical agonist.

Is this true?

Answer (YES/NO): NO